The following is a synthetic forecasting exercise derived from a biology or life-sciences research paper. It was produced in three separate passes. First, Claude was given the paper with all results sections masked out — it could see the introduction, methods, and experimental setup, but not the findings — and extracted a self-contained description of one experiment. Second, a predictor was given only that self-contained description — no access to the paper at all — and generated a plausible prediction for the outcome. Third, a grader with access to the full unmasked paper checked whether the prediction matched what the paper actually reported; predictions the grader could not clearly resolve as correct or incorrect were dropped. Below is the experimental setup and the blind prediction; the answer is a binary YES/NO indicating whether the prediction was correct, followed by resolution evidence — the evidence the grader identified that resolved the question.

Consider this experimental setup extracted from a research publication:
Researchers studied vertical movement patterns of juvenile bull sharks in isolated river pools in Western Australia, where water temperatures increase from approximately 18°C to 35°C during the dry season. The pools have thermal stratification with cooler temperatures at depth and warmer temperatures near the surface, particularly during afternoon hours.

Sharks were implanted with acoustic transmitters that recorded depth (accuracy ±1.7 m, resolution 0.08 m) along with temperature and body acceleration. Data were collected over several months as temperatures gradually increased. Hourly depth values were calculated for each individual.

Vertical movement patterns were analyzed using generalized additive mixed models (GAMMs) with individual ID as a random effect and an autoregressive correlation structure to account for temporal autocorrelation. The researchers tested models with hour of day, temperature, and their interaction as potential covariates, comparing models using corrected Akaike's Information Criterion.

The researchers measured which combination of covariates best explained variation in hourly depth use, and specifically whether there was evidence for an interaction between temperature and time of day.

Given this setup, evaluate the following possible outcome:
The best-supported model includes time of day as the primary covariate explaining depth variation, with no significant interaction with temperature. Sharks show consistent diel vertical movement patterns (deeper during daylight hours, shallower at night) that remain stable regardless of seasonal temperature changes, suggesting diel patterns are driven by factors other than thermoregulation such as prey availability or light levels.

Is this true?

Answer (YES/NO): NO